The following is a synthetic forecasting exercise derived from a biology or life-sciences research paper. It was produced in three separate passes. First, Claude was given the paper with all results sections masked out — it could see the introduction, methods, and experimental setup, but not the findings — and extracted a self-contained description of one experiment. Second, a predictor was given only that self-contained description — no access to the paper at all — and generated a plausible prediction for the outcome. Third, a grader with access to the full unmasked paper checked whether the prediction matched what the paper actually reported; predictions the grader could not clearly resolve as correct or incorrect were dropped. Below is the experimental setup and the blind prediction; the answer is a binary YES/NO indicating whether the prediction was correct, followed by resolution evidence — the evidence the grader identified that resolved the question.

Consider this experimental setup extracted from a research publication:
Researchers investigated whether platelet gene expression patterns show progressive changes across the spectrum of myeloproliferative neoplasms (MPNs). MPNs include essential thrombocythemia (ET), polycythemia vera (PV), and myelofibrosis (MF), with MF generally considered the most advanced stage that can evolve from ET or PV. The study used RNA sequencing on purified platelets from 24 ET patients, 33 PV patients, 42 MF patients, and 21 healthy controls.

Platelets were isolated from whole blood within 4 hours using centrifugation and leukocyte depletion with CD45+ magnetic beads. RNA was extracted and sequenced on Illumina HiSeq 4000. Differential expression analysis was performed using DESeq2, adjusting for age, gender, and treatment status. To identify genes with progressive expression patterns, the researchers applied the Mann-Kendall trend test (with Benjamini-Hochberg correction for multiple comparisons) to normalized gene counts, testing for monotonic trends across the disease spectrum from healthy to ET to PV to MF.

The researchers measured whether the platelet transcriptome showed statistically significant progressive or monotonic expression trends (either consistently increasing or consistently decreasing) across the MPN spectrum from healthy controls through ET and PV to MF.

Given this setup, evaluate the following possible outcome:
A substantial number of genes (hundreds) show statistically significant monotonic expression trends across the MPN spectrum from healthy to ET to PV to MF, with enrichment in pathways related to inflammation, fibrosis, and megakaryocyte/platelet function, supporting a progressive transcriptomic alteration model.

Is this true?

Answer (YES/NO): YES